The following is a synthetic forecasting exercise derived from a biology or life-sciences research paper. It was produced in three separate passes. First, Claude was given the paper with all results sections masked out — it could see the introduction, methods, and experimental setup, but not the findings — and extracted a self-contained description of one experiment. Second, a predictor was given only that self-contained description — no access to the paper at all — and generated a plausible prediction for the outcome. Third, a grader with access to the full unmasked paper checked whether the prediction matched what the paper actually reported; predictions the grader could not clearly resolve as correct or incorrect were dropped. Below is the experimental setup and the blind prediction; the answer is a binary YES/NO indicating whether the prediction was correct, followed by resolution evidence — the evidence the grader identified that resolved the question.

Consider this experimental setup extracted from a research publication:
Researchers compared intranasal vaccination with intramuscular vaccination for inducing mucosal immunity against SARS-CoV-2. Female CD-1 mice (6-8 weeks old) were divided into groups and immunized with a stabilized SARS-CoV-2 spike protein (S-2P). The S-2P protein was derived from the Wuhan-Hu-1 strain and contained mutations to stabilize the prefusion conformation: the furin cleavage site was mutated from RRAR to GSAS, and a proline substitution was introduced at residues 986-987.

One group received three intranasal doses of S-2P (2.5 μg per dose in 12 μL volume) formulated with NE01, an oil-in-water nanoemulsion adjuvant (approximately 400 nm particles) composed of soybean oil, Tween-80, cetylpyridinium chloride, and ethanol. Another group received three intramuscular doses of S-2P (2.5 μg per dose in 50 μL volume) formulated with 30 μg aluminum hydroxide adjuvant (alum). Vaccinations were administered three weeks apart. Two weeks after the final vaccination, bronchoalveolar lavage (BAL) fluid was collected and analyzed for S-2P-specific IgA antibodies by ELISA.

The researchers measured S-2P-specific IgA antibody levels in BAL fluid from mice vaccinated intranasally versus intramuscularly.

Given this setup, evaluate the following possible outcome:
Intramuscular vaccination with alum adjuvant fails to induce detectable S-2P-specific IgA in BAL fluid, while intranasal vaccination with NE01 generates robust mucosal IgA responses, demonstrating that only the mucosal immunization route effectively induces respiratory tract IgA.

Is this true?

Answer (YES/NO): YES